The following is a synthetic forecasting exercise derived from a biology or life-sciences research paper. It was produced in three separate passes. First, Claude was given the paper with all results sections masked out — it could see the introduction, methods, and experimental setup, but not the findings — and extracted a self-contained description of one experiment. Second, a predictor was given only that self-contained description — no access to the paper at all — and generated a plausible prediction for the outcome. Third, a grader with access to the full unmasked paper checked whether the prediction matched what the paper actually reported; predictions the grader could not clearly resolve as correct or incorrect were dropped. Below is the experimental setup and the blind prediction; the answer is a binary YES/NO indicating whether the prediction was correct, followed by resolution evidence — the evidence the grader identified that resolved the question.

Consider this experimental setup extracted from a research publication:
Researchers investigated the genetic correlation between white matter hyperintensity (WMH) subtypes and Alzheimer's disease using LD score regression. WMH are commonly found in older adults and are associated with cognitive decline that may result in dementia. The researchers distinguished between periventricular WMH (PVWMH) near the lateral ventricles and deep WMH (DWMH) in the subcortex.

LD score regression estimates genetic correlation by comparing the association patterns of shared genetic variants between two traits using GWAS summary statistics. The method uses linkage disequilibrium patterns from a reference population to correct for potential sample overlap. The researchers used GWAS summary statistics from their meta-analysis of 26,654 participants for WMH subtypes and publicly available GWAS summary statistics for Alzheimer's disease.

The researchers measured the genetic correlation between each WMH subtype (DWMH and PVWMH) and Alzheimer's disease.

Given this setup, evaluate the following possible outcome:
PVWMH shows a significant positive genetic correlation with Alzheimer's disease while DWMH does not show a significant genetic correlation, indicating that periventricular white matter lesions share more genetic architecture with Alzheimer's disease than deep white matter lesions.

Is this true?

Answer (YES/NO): NO